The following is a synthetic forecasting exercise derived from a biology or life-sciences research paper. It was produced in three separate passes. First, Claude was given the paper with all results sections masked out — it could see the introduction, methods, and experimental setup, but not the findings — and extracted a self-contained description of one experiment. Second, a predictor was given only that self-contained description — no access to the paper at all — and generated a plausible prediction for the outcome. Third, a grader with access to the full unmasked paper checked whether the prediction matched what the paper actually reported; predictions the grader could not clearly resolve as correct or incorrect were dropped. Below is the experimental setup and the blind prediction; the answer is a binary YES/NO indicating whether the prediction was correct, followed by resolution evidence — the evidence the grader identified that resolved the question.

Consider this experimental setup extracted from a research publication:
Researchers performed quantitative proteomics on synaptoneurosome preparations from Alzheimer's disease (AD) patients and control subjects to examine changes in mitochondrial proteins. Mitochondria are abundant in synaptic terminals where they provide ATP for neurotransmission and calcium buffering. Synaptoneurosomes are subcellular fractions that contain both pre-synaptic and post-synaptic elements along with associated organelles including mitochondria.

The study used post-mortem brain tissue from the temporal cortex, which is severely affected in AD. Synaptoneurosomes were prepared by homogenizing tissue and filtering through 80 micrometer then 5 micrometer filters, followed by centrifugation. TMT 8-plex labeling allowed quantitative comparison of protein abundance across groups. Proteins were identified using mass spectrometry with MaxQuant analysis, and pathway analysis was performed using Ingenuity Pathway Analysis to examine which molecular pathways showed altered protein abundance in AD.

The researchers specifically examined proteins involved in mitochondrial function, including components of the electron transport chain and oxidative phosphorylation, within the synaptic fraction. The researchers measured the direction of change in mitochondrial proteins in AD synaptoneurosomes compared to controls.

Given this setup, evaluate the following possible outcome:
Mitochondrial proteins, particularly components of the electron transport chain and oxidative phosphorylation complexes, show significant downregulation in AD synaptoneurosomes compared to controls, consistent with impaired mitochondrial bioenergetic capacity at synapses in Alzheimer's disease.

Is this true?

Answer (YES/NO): YES